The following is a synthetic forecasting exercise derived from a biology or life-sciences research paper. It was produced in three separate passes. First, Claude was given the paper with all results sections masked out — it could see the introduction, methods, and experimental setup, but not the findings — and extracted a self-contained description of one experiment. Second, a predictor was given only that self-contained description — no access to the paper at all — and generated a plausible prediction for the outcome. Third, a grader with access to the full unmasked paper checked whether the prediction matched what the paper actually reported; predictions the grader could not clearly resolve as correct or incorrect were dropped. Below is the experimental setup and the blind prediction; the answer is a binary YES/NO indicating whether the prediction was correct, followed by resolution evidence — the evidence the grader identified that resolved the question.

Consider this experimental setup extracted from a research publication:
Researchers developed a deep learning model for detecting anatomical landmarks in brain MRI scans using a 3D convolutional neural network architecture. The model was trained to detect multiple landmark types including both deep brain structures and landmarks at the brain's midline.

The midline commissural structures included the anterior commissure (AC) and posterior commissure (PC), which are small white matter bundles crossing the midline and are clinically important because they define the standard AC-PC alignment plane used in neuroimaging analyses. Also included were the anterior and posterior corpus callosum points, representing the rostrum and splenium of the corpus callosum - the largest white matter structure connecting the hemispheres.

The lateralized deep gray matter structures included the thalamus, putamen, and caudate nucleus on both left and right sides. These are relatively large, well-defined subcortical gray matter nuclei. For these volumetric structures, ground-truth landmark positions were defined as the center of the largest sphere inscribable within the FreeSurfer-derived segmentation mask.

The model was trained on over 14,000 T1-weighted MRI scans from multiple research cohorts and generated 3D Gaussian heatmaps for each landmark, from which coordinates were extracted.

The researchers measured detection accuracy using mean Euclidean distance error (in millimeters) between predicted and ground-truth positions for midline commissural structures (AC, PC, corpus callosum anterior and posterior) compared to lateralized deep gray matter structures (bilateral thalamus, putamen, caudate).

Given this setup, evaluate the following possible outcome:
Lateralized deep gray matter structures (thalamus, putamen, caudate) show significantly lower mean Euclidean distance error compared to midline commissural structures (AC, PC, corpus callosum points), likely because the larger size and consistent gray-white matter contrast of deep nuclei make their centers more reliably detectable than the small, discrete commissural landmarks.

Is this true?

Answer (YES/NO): NO